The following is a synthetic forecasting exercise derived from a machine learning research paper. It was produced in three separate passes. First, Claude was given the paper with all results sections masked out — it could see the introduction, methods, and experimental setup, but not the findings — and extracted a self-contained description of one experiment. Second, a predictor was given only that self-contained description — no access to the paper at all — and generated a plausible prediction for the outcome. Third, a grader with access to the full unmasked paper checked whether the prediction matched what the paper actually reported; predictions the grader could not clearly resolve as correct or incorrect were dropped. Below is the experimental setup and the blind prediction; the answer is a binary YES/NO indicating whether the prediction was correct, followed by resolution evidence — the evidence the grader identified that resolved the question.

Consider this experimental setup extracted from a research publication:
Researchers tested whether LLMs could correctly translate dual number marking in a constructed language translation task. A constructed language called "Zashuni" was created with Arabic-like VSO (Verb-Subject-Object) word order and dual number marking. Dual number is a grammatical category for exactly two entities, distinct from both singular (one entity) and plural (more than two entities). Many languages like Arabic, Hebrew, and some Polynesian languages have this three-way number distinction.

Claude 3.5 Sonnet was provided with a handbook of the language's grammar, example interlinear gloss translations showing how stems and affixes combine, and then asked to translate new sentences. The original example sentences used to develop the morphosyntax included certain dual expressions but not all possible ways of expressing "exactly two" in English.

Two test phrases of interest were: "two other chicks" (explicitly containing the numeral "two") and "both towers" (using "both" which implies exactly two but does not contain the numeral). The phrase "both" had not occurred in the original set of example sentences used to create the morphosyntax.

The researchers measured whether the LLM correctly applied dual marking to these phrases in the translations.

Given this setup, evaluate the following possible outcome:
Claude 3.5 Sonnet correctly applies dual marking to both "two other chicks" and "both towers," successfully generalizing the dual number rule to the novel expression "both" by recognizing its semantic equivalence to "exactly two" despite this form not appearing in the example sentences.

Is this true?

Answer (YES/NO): YES